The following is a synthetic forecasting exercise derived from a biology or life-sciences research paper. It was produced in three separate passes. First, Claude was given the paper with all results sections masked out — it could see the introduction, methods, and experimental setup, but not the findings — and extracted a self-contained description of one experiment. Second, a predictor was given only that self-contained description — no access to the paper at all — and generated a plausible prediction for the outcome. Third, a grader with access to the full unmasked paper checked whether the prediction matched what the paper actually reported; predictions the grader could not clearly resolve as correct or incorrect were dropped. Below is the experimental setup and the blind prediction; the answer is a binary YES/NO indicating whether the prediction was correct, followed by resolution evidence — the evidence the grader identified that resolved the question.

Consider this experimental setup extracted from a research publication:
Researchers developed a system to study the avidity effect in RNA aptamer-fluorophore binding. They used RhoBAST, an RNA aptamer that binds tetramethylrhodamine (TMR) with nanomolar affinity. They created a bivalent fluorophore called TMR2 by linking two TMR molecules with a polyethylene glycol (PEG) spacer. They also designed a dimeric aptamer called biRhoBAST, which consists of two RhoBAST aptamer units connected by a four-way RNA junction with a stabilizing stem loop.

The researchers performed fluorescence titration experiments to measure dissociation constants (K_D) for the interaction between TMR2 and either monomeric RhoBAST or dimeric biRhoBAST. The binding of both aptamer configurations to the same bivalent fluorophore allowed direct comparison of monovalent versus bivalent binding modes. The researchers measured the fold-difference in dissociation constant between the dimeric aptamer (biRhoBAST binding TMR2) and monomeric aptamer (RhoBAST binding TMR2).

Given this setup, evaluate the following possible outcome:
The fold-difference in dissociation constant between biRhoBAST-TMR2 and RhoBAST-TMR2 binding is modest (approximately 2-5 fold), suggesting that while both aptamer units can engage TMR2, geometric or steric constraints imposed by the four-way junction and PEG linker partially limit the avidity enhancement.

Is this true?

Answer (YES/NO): NO